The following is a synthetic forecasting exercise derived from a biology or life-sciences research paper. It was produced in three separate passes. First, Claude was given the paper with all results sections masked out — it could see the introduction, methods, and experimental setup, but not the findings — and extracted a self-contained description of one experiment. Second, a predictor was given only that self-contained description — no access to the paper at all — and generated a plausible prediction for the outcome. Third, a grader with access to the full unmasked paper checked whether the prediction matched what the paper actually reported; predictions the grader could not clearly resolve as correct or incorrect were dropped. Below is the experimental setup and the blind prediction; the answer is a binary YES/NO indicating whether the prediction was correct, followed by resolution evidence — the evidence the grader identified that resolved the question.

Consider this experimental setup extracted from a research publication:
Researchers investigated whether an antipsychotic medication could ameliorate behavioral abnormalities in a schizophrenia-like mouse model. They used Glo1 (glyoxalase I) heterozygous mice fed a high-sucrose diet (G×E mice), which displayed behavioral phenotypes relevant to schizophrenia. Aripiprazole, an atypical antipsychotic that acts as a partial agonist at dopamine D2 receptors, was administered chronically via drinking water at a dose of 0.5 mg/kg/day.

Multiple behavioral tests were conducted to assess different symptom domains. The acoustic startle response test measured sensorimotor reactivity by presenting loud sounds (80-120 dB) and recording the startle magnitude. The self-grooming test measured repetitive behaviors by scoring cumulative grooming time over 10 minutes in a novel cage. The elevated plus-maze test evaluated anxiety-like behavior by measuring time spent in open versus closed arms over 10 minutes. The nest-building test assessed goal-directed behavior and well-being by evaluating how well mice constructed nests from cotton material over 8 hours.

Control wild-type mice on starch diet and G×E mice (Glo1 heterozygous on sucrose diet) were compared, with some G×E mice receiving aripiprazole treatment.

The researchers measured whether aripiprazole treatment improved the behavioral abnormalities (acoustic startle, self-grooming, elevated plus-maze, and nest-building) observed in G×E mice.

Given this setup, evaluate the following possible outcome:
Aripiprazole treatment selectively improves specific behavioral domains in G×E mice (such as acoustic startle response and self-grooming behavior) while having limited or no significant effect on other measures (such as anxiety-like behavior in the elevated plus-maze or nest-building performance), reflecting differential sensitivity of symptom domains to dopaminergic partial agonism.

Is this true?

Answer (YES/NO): NO